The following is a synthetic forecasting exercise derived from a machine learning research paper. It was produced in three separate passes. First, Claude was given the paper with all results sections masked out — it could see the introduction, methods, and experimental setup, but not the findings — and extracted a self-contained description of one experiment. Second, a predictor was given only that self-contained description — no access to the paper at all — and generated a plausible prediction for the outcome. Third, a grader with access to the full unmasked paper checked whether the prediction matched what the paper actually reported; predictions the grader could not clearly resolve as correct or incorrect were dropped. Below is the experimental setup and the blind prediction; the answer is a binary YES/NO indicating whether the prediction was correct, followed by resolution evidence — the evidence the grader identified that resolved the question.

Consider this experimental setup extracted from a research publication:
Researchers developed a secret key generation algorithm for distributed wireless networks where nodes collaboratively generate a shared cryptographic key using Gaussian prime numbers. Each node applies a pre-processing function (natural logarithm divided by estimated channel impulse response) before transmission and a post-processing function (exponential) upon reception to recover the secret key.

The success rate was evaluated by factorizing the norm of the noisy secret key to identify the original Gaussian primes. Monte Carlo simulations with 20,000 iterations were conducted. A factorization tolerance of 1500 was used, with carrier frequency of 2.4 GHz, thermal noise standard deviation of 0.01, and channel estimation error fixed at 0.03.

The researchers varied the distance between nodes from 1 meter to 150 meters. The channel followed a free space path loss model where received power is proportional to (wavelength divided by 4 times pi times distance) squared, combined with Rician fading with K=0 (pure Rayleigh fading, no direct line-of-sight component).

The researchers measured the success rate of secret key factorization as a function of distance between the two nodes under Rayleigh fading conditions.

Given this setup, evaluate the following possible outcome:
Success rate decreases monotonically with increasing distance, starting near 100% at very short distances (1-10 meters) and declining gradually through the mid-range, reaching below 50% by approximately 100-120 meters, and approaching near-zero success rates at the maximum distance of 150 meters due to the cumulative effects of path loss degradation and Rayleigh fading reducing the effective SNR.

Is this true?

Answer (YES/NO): NO